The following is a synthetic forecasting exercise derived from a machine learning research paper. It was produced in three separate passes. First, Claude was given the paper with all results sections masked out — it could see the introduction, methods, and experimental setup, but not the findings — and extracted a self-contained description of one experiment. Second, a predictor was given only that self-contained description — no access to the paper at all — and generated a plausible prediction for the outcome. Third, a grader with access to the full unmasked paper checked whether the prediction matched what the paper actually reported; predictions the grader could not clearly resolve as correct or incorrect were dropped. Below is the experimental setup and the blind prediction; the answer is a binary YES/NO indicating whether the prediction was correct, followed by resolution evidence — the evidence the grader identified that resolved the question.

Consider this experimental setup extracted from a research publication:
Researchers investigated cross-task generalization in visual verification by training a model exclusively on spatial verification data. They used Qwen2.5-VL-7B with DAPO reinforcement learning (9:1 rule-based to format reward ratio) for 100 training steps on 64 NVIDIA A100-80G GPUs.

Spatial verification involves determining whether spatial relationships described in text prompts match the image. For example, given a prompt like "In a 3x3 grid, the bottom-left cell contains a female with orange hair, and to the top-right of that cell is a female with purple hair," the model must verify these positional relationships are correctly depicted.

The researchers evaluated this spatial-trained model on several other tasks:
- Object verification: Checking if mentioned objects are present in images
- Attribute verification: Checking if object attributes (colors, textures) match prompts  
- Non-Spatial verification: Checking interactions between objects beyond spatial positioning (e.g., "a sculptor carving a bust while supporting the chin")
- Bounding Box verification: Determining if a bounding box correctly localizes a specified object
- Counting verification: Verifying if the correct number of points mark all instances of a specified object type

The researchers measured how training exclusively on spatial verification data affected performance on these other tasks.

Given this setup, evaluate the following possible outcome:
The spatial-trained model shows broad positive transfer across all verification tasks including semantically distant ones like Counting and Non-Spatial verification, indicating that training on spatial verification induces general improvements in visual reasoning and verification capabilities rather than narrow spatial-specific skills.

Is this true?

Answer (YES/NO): NO